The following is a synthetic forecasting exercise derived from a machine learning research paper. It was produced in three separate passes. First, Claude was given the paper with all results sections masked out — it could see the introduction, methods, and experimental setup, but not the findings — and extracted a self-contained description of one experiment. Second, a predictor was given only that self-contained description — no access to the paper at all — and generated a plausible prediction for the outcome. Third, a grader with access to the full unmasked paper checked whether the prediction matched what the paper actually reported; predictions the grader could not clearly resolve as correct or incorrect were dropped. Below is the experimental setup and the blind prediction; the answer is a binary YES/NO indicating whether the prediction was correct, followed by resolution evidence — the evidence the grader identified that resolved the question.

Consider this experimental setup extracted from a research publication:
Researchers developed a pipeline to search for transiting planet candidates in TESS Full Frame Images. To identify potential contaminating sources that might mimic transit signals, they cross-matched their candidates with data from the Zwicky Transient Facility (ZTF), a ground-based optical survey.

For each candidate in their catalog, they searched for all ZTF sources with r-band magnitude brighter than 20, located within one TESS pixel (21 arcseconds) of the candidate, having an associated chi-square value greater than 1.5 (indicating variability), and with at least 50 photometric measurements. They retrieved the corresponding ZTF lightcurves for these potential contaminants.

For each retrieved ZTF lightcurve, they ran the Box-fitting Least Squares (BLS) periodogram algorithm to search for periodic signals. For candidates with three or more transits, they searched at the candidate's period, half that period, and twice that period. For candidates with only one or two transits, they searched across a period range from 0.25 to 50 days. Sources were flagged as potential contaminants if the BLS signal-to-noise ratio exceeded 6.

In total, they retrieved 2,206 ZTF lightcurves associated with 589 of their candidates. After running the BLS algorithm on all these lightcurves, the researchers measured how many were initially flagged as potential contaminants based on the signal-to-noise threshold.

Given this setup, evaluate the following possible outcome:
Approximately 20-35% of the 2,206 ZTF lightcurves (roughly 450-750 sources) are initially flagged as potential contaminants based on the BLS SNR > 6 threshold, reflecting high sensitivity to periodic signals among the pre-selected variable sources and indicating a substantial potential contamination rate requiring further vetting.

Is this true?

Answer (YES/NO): NO